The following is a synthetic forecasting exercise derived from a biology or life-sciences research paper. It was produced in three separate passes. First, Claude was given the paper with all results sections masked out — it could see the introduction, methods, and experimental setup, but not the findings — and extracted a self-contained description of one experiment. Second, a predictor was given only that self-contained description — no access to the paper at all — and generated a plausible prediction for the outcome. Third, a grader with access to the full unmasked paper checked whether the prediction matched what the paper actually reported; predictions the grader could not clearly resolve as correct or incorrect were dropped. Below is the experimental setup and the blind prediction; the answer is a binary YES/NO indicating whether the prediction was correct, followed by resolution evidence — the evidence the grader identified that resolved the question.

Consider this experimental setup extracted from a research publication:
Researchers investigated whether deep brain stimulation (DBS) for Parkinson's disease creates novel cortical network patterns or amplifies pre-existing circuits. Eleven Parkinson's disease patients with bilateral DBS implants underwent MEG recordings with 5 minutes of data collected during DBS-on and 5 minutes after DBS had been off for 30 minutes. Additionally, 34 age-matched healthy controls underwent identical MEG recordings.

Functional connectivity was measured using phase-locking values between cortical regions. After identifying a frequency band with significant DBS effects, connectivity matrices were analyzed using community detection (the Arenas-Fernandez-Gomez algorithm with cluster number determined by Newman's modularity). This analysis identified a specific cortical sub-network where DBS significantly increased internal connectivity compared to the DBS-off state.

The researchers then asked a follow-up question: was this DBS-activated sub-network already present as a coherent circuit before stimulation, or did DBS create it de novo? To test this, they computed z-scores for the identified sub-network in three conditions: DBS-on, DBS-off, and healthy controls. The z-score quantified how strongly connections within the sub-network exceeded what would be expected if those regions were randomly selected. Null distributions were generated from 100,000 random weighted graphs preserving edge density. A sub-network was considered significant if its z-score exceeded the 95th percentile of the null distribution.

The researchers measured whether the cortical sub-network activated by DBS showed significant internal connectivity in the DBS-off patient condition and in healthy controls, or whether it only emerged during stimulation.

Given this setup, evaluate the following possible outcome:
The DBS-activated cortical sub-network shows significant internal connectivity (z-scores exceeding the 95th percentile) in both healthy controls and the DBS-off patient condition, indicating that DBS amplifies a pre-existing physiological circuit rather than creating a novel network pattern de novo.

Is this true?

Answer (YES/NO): NO